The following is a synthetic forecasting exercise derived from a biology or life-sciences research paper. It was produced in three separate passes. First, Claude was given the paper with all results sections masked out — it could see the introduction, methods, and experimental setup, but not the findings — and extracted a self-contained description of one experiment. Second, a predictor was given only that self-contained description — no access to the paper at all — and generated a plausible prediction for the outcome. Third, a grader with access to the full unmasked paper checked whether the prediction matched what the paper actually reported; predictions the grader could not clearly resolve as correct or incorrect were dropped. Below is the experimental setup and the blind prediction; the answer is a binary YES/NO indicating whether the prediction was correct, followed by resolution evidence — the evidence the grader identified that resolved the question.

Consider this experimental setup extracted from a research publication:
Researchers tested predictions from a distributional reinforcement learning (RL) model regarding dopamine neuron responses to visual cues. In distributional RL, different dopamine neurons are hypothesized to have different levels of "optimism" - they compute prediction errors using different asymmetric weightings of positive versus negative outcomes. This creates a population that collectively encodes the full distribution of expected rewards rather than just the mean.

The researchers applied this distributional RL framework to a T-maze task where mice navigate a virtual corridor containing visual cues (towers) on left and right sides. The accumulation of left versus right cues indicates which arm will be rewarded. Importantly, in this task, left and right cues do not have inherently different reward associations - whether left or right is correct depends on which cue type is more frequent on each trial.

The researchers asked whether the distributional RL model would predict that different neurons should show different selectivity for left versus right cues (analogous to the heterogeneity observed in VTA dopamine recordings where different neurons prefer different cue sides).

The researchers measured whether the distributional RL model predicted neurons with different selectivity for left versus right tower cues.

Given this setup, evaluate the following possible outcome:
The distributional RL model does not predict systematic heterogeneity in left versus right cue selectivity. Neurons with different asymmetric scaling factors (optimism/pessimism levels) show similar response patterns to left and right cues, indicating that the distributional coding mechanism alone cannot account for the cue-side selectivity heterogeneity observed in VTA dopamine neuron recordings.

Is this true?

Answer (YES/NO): YES